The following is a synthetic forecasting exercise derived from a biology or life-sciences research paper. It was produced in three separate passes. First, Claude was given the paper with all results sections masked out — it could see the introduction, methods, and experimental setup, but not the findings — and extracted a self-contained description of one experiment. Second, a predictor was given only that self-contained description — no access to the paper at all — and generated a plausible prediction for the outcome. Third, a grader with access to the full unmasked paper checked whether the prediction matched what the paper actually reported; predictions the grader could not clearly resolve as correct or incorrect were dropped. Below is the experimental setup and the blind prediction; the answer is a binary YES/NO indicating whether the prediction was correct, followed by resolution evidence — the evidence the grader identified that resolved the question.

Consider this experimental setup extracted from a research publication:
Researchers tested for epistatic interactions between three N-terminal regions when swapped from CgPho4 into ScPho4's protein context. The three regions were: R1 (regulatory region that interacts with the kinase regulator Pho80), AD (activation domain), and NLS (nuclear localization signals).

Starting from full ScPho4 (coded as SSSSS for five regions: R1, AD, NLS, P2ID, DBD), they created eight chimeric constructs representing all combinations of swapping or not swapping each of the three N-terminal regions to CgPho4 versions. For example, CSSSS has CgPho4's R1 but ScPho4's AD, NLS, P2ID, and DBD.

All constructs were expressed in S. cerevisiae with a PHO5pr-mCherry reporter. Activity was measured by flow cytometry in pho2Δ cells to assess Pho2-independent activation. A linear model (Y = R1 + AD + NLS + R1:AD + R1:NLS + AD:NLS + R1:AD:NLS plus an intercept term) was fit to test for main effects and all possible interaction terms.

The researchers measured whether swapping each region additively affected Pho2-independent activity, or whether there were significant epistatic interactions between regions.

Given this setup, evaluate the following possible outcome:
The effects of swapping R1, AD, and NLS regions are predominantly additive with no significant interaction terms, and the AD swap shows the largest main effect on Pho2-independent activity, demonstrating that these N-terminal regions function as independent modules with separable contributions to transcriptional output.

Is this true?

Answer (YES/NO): NO